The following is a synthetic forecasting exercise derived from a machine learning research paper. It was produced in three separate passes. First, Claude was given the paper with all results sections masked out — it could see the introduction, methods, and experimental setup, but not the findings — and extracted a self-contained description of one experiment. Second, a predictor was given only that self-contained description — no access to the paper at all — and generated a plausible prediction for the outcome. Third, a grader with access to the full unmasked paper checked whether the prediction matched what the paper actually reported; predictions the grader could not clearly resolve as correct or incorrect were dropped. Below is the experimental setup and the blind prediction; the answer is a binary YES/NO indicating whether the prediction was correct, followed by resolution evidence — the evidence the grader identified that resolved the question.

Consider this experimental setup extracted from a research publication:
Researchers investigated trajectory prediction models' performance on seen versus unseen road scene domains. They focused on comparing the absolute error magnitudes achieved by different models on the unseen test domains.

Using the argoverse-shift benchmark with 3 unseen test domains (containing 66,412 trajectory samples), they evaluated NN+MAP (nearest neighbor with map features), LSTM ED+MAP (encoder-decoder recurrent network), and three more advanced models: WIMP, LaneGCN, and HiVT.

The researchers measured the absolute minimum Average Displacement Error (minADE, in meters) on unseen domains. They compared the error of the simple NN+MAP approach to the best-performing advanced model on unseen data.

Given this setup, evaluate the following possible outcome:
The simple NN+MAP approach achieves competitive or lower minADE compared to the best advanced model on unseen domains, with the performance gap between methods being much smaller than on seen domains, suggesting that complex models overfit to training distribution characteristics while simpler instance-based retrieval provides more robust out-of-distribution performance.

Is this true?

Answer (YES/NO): NO